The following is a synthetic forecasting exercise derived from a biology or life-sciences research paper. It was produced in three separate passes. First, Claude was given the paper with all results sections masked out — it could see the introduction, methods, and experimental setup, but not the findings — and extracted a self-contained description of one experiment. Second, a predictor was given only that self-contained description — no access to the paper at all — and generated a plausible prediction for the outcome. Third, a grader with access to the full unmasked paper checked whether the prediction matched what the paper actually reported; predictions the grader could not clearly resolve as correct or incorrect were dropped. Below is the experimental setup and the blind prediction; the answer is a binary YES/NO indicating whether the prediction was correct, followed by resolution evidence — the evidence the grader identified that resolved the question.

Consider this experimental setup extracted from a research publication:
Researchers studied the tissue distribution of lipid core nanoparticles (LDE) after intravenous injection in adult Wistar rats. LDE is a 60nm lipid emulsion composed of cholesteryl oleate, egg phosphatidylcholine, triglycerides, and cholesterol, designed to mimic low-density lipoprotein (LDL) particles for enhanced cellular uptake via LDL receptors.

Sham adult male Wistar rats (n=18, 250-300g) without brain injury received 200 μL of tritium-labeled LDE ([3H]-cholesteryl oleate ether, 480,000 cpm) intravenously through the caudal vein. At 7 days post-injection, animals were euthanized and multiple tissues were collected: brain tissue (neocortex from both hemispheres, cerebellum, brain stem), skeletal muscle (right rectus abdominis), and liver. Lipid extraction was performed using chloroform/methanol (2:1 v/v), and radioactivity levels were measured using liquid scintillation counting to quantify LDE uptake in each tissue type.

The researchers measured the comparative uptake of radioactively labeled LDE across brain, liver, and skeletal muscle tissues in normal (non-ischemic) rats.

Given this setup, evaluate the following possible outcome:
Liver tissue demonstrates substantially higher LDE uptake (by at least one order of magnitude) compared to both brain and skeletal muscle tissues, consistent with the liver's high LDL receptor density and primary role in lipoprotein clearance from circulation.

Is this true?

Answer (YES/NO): YES